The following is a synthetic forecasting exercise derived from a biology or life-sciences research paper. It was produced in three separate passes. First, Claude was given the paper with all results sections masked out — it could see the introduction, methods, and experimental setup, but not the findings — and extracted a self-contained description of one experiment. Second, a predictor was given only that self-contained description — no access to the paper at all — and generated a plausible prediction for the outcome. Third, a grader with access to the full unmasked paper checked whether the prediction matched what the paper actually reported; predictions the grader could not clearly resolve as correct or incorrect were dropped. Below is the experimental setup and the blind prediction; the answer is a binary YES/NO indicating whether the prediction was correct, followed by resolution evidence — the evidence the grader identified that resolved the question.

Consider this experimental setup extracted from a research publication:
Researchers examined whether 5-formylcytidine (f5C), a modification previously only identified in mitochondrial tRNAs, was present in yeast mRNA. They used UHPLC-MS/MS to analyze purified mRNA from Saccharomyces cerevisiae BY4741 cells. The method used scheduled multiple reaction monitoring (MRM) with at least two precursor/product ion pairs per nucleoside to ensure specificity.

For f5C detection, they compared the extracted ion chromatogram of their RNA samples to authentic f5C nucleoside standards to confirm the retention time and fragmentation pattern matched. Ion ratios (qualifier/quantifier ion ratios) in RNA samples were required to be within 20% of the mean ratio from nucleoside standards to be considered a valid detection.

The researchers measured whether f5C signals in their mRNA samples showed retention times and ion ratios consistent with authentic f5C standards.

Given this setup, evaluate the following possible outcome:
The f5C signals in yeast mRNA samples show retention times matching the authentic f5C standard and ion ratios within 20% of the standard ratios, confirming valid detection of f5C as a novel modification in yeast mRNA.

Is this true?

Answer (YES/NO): YES